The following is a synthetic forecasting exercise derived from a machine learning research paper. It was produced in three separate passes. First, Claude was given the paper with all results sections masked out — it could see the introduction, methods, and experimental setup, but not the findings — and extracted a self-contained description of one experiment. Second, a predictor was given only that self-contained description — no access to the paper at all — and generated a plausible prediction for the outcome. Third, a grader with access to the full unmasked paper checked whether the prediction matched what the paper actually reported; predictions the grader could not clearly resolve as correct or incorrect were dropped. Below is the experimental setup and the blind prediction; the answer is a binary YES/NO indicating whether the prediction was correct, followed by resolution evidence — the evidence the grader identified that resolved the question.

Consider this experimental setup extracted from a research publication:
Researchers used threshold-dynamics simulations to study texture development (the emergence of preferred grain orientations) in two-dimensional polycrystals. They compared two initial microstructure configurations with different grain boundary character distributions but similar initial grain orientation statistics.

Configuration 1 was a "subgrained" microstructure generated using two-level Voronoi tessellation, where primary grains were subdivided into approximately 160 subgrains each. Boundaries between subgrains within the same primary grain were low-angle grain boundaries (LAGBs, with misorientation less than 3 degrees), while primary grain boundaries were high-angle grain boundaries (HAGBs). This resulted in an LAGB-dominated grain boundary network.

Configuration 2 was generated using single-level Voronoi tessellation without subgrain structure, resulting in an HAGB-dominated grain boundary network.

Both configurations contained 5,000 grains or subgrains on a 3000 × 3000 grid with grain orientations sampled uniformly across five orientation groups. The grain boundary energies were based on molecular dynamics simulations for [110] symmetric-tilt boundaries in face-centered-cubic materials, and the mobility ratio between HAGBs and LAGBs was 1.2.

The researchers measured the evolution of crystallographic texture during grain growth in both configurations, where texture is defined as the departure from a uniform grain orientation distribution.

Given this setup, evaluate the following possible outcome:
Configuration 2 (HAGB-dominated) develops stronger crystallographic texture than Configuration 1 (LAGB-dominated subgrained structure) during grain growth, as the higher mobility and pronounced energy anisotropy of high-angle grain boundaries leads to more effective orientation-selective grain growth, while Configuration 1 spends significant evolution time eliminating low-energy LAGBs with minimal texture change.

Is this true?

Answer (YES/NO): YES